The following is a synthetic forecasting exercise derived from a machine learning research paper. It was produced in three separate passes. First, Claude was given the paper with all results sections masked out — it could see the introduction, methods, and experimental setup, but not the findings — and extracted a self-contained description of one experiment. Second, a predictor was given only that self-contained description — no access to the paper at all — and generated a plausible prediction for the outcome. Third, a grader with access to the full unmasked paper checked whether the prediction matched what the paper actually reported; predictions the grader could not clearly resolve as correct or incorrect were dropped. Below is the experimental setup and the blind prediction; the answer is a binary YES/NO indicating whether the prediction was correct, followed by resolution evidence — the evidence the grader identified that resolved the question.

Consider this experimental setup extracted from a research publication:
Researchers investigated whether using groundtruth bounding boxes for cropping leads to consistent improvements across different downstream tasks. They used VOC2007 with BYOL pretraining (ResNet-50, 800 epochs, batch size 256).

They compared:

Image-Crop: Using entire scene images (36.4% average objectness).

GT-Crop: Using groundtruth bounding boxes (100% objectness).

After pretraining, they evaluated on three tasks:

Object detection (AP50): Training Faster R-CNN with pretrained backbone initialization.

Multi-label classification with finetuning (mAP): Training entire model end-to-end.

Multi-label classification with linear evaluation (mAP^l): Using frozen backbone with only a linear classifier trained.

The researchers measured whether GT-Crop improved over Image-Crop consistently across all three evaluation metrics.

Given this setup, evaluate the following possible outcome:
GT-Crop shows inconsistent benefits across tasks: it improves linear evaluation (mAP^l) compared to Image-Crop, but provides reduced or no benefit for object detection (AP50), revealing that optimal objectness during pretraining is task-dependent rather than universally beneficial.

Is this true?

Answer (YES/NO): NO